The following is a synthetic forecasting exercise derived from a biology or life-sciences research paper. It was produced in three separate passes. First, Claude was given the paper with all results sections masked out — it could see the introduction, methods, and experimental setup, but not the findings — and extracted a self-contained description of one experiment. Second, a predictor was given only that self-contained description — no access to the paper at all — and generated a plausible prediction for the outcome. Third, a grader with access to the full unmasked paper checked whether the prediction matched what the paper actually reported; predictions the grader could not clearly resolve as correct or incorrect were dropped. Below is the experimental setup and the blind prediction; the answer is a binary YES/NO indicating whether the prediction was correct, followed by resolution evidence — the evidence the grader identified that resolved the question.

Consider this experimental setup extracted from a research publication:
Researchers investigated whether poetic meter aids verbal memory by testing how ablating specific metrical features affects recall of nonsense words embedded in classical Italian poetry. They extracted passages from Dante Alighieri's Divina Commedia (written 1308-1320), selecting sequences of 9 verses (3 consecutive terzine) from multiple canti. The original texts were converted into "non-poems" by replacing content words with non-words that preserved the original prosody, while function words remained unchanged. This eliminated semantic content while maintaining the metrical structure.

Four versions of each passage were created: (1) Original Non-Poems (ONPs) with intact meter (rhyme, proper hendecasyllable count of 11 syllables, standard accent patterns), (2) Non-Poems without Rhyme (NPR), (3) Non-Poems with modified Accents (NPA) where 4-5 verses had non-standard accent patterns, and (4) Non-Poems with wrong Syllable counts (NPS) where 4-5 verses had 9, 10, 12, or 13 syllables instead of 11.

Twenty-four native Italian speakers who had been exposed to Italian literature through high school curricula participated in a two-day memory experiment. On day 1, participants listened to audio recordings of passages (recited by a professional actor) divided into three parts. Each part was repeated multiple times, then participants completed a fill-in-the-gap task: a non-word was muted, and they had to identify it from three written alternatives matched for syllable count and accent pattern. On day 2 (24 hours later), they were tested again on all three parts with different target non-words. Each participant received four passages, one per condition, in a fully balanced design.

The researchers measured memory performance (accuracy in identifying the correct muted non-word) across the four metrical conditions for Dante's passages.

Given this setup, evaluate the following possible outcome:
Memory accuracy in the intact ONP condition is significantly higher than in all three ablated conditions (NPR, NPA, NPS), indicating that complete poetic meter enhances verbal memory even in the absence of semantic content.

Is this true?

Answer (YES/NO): NO